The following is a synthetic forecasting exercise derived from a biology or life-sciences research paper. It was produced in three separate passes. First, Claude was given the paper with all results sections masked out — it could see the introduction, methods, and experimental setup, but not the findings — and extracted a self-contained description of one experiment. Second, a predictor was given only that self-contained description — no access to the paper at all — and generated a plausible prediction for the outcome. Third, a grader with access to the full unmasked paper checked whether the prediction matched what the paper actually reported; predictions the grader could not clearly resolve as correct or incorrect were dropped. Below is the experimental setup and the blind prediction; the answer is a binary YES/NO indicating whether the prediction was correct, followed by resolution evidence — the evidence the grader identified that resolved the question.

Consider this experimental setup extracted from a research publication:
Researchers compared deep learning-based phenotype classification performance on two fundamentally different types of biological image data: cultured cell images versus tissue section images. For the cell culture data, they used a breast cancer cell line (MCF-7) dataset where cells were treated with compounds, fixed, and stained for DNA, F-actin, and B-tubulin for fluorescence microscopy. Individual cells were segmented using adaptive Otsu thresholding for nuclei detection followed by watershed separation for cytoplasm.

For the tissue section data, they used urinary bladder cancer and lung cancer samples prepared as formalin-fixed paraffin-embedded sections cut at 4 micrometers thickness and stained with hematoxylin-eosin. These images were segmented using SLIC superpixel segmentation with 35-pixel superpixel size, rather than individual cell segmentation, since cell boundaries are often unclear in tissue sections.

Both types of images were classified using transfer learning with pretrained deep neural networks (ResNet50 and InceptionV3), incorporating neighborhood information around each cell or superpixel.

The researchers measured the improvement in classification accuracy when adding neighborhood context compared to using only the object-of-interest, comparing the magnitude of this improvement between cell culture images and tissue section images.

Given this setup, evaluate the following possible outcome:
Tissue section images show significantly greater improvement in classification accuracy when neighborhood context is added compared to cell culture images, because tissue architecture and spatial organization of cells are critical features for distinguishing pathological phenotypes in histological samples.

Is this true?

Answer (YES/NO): NO